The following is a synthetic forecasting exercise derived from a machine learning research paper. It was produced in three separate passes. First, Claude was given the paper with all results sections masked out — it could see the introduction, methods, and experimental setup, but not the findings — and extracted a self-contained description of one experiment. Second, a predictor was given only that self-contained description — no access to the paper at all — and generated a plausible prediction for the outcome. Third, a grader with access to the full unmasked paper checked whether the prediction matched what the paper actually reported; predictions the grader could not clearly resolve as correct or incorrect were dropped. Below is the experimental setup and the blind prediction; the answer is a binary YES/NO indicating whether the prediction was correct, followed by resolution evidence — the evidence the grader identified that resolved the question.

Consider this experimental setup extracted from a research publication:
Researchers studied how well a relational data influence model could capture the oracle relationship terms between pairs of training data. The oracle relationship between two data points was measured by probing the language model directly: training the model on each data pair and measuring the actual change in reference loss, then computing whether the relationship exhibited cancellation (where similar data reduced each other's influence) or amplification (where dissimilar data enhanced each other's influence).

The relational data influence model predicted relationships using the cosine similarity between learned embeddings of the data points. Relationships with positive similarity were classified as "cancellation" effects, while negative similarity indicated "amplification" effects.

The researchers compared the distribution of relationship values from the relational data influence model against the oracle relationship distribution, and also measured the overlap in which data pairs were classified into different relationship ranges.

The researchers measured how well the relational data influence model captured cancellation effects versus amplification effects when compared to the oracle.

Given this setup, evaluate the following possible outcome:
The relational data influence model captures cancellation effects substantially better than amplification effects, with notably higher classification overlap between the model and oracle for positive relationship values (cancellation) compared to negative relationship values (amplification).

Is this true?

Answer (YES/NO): YES